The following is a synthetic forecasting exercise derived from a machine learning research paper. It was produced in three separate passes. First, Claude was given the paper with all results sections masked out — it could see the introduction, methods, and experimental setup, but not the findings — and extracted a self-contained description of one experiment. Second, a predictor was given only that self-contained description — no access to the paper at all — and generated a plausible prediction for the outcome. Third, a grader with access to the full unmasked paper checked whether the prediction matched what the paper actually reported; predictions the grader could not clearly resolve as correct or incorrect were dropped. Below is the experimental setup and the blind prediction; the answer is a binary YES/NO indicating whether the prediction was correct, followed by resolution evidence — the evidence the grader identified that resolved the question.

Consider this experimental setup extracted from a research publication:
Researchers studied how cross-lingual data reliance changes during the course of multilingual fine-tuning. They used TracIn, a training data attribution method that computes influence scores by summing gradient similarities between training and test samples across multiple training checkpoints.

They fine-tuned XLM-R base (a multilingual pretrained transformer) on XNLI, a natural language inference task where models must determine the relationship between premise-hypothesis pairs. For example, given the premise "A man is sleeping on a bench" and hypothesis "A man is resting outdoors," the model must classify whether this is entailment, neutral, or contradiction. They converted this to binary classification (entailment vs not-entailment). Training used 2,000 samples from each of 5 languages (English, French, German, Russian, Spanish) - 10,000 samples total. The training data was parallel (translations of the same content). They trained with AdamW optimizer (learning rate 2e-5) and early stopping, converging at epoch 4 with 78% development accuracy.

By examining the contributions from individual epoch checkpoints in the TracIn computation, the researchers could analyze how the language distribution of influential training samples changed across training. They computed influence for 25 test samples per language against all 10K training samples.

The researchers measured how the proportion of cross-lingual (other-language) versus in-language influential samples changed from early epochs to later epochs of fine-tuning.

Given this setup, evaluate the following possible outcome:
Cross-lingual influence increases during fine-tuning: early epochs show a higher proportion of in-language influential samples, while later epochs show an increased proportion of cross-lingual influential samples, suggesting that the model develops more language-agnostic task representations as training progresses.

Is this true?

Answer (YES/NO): YES